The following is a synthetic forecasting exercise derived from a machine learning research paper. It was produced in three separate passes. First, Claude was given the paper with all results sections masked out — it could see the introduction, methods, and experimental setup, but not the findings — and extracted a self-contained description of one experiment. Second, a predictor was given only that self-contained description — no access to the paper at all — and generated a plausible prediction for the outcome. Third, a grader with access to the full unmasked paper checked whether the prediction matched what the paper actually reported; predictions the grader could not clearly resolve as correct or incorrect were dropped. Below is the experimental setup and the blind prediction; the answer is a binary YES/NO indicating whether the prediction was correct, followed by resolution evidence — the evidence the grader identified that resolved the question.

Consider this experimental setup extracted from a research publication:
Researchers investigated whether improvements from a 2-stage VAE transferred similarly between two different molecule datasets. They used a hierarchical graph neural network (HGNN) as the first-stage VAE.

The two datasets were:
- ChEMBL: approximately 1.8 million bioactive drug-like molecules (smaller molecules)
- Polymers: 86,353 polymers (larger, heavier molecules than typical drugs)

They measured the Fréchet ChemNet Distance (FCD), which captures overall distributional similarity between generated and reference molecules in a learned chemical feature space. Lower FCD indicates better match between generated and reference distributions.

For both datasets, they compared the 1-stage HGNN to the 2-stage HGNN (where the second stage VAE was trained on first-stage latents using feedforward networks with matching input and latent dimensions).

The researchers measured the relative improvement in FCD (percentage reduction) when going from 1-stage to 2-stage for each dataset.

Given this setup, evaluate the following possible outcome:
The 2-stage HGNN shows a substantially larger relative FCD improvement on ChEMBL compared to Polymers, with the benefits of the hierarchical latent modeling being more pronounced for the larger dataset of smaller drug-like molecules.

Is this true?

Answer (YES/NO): YES